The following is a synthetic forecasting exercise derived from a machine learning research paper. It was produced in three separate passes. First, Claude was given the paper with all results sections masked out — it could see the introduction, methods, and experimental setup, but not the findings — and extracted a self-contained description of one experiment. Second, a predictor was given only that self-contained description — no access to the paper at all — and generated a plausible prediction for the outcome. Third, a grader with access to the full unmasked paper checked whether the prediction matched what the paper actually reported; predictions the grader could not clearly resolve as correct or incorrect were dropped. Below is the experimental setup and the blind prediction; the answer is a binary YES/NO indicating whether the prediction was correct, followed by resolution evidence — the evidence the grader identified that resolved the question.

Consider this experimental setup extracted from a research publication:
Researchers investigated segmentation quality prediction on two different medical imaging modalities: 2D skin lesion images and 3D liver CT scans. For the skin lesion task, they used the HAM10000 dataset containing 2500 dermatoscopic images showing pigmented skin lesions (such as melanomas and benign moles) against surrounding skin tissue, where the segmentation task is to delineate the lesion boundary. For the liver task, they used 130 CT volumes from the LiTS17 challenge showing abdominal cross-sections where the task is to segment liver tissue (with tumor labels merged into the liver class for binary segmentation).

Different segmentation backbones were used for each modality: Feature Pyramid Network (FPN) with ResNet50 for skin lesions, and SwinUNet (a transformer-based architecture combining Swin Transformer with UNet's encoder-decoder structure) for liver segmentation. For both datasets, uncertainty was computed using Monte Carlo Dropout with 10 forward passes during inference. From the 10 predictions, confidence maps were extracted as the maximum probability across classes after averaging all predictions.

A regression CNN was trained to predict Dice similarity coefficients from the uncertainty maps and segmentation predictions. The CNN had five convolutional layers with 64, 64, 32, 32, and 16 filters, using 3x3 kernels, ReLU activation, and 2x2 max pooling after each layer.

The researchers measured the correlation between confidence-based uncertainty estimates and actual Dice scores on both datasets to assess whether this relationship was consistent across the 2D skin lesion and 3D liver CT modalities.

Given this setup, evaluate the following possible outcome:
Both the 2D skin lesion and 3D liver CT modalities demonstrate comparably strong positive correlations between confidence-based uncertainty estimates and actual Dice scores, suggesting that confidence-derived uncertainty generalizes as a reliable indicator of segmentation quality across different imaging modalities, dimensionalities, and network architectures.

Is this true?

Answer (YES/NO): NO